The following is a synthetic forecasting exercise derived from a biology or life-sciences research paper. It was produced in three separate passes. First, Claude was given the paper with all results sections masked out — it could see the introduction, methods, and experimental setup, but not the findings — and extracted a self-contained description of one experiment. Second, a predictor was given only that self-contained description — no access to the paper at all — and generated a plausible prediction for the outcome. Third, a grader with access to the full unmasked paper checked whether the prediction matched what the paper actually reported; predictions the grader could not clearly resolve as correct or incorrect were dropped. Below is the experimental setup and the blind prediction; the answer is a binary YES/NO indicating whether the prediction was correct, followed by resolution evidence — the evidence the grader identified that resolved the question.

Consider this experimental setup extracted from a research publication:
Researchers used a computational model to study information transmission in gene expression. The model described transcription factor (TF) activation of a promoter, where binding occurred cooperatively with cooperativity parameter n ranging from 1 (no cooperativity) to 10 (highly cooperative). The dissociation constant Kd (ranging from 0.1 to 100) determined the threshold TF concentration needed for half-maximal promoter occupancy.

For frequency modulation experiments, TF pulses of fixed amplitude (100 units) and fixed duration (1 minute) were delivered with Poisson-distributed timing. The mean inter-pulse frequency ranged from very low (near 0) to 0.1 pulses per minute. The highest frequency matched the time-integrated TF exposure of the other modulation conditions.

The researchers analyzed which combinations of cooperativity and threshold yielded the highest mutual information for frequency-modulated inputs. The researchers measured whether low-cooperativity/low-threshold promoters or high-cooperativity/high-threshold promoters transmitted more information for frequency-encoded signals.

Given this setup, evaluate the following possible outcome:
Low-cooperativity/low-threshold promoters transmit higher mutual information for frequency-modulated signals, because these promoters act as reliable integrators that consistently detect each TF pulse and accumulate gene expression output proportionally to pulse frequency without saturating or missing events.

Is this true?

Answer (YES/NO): NO